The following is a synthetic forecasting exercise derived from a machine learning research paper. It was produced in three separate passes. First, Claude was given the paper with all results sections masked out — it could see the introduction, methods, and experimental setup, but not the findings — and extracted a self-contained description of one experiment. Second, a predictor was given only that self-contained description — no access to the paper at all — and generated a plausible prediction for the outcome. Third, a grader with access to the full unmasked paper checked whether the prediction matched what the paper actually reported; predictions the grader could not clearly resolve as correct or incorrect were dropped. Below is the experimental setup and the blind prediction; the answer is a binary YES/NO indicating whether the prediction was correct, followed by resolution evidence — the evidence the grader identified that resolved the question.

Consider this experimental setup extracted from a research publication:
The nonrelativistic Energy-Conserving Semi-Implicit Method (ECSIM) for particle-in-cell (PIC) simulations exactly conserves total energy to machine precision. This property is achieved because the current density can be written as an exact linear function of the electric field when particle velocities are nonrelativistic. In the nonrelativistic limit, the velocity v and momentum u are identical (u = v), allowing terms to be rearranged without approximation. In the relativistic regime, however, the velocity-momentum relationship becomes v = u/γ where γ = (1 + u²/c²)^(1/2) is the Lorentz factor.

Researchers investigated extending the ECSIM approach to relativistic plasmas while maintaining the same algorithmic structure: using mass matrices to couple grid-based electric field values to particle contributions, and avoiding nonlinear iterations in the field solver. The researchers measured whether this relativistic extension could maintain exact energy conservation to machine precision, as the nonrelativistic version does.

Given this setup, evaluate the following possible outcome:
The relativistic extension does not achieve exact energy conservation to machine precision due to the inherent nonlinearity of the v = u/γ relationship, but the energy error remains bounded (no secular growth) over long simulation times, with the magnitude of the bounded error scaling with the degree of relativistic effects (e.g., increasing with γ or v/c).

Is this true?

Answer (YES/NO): NO